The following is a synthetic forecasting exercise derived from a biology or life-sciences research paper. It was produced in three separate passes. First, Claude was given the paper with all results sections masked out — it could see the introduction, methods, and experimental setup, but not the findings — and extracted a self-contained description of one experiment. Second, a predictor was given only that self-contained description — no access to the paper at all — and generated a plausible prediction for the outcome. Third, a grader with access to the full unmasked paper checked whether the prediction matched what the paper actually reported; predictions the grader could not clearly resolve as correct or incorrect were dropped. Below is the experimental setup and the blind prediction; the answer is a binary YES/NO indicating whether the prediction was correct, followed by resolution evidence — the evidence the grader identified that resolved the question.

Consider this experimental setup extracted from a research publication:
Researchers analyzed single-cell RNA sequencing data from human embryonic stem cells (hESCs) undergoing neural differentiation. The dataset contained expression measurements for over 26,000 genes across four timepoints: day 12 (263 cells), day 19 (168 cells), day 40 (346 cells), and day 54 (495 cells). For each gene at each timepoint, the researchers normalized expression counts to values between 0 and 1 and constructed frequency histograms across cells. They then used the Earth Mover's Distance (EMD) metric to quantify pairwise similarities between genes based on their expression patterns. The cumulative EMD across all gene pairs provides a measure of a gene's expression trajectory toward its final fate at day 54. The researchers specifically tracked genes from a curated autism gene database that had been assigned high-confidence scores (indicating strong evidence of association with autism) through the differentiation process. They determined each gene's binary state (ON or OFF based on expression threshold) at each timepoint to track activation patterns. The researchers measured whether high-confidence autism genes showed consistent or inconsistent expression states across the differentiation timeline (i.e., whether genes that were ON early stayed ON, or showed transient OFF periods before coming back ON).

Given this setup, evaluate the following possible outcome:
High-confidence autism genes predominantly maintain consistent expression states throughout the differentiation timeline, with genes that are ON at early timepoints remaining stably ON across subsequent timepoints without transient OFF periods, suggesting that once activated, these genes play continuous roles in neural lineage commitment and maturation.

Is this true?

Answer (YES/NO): NO